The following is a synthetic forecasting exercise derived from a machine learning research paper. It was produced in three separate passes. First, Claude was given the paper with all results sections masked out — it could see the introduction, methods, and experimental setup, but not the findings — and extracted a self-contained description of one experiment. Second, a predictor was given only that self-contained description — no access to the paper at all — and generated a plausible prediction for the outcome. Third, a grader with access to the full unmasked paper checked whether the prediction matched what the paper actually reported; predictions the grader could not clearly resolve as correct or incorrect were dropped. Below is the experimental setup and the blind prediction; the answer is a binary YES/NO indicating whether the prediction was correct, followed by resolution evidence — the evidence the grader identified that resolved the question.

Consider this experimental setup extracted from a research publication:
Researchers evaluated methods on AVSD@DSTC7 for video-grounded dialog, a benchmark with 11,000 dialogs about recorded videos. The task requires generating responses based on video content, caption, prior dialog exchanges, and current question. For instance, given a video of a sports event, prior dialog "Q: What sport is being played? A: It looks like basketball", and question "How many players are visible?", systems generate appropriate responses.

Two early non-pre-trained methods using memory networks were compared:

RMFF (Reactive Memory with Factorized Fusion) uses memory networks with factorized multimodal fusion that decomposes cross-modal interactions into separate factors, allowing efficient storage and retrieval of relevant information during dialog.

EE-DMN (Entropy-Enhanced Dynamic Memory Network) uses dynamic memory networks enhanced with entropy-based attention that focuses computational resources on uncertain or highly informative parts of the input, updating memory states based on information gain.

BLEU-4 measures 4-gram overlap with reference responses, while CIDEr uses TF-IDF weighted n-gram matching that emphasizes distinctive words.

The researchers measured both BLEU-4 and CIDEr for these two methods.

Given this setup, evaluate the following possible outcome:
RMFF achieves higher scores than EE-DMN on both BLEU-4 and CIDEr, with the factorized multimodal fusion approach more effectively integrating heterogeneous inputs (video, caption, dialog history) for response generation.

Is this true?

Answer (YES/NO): NO